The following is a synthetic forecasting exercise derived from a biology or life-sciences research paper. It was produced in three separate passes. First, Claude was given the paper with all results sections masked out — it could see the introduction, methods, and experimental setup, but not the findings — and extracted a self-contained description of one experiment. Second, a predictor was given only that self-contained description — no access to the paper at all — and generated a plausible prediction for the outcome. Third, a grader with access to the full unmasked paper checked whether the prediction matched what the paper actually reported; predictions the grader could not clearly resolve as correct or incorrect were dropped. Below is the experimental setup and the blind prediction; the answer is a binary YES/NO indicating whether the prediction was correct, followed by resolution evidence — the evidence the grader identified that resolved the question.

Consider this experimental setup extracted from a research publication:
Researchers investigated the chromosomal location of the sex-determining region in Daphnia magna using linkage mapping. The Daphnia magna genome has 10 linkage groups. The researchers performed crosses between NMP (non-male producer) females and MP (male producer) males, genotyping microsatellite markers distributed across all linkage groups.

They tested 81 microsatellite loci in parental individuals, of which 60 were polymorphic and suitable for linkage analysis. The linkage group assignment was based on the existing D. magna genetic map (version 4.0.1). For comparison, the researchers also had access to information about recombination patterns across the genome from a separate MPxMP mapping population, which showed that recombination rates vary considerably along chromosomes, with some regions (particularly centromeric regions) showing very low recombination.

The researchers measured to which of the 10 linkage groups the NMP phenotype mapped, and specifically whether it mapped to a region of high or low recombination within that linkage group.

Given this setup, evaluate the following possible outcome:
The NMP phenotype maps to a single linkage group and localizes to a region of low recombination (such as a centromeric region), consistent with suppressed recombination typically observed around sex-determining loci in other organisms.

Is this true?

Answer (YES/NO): YES